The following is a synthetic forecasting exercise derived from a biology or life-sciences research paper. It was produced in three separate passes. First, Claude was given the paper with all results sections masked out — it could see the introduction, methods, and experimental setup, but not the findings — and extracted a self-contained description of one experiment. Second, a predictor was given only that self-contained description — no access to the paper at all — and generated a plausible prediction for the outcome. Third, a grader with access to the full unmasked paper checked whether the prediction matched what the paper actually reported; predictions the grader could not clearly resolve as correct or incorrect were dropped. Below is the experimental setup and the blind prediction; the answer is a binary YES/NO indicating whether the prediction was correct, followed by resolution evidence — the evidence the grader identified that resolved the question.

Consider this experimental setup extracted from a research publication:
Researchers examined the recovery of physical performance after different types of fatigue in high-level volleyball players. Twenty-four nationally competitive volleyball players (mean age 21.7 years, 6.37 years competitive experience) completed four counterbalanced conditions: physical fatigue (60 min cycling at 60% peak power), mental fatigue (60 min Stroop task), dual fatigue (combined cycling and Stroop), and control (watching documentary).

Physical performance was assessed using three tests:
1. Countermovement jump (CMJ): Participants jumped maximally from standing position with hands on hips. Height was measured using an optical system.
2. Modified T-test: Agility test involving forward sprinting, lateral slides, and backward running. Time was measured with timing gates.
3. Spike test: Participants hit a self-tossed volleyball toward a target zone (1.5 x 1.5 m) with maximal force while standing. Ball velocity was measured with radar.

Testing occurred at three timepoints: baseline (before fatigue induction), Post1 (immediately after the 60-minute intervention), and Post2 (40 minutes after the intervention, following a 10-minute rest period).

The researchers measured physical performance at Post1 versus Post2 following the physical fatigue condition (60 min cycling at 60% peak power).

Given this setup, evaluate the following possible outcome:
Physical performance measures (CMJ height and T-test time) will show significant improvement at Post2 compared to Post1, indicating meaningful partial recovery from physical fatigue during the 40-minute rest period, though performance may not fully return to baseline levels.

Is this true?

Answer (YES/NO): YES